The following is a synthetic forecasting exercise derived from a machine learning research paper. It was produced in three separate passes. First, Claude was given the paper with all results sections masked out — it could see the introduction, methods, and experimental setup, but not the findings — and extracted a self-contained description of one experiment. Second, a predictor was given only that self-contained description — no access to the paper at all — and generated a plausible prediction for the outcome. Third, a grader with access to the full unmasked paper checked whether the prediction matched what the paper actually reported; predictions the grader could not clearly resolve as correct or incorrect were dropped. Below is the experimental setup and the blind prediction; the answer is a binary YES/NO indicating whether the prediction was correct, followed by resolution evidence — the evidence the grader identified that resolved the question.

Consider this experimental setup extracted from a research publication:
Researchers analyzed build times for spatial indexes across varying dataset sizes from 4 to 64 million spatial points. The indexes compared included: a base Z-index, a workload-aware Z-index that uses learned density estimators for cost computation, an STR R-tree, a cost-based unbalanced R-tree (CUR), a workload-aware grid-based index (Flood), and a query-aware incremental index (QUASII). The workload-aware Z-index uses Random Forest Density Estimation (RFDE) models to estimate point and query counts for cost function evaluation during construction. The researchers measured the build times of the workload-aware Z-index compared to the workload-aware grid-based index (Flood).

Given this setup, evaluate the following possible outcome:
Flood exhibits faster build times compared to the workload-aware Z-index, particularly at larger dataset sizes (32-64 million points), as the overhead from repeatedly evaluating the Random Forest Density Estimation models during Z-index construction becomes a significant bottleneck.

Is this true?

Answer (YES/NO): NO